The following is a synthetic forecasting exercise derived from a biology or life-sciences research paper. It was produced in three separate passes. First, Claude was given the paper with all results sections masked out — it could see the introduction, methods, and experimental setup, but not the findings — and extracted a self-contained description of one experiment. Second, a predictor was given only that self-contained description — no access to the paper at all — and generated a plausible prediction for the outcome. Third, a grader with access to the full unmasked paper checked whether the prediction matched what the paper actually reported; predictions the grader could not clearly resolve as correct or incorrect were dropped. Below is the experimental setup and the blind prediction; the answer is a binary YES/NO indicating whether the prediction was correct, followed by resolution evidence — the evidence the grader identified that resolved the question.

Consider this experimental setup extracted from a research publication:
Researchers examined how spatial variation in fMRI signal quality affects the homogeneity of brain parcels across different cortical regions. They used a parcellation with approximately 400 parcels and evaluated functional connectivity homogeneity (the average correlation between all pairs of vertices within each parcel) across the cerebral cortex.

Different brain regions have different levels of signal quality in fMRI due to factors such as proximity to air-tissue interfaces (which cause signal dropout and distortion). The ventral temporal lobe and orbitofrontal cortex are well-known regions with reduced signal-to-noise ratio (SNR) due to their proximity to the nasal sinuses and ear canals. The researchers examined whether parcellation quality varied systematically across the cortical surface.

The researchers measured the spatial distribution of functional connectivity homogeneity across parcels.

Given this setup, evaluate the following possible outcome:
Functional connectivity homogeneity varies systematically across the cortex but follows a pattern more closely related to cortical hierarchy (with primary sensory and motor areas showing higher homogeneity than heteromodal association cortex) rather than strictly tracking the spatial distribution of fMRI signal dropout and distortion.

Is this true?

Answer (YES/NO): NO